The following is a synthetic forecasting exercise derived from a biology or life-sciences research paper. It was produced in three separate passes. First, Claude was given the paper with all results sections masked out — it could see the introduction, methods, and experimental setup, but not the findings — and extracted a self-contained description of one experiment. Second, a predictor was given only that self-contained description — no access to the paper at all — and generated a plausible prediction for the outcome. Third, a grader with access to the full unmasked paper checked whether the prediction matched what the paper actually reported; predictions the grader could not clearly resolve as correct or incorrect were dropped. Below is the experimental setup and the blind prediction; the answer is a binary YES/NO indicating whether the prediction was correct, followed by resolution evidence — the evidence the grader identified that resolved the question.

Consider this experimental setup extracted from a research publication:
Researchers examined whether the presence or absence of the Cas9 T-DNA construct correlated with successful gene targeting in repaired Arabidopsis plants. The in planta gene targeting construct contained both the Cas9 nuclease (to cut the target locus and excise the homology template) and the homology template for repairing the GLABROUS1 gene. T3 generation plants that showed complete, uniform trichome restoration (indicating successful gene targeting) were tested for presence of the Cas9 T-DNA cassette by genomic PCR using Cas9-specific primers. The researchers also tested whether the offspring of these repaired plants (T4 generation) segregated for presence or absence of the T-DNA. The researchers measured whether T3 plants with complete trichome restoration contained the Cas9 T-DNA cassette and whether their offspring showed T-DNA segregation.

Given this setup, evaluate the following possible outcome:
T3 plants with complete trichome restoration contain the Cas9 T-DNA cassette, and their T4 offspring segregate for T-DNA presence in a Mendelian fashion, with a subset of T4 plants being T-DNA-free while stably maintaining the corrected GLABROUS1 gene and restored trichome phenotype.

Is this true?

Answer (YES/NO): NO